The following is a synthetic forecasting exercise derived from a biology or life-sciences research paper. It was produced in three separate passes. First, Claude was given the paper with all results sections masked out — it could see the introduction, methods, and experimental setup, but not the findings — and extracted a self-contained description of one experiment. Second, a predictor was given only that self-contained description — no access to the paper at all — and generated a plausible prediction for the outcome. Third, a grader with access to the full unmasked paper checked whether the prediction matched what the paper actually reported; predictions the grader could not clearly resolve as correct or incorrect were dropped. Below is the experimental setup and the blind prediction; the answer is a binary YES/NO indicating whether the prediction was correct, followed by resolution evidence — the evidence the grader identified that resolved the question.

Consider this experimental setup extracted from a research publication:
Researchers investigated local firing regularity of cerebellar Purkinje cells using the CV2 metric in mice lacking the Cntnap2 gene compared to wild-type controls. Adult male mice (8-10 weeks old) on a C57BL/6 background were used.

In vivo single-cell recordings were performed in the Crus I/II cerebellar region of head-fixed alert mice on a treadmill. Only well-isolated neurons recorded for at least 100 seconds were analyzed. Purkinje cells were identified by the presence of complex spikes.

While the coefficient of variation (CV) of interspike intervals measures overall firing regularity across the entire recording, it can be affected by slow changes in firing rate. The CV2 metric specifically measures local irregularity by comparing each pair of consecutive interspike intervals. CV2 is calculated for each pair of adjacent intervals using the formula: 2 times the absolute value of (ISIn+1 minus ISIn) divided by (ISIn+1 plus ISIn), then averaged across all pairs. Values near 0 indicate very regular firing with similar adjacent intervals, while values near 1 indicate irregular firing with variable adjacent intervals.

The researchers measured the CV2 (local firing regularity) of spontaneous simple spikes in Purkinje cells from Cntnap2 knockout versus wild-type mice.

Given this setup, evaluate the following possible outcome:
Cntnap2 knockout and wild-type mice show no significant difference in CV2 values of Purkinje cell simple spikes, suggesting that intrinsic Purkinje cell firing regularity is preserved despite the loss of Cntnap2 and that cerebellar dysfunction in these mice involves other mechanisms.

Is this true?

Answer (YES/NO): YES